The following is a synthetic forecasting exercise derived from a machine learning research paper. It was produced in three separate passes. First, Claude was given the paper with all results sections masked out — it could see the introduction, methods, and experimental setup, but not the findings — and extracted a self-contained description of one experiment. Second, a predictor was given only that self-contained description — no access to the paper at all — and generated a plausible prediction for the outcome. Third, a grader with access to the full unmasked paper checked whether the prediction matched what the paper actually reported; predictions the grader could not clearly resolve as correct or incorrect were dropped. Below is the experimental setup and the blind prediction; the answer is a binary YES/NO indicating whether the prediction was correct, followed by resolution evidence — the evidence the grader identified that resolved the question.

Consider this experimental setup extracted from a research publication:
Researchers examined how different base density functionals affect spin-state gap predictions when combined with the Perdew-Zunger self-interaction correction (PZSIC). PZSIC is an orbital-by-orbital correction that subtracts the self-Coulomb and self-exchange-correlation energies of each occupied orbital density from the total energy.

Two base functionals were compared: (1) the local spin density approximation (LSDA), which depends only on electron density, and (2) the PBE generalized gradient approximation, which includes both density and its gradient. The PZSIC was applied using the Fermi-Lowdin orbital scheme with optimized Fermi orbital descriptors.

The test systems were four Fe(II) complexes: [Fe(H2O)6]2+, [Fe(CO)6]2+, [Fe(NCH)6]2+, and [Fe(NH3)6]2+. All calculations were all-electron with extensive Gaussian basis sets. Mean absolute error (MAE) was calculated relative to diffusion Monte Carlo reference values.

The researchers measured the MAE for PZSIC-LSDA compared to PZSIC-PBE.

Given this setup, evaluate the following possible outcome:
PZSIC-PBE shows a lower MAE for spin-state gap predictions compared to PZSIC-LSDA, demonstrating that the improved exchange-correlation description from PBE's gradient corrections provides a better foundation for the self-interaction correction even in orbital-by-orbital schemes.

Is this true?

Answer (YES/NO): YES